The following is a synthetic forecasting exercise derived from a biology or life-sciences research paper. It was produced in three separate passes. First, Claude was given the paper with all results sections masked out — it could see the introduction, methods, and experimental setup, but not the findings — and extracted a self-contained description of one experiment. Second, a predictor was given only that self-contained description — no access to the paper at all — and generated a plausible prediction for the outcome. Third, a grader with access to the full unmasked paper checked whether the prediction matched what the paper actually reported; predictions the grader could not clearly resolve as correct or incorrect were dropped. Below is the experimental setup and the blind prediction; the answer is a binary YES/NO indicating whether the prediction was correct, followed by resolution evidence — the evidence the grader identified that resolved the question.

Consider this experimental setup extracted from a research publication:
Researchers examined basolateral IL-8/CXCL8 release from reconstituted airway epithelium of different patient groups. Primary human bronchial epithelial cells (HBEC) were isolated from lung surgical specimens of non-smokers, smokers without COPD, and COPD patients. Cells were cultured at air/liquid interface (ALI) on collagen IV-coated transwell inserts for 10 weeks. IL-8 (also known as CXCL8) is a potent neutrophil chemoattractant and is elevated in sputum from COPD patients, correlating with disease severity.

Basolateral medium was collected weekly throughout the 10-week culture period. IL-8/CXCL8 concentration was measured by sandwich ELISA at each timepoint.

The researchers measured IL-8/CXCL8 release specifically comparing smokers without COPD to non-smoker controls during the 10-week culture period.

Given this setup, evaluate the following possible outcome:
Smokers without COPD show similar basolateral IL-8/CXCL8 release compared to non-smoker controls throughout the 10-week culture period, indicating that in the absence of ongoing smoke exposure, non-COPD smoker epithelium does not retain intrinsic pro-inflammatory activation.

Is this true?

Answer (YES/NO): NO